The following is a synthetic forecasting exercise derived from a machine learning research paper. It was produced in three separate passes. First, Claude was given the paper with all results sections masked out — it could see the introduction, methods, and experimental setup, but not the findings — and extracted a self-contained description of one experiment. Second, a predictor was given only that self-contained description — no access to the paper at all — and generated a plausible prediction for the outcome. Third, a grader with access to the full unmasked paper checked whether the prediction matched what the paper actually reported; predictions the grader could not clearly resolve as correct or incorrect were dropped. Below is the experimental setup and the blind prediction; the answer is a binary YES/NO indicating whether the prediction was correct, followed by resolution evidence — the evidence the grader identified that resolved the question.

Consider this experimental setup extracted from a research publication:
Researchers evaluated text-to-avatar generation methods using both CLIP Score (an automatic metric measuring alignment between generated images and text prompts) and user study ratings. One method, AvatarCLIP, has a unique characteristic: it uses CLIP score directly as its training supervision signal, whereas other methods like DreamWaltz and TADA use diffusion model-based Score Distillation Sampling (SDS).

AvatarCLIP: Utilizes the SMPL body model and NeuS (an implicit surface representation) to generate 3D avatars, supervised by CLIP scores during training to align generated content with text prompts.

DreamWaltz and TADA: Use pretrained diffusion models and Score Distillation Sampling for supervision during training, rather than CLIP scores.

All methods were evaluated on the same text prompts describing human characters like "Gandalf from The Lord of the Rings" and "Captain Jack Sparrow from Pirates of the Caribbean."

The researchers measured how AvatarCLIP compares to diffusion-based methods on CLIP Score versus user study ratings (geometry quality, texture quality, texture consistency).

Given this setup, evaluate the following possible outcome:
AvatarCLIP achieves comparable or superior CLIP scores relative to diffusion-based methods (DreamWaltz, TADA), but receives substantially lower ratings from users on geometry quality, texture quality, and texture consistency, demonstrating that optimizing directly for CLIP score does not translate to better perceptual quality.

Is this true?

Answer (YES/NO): YES